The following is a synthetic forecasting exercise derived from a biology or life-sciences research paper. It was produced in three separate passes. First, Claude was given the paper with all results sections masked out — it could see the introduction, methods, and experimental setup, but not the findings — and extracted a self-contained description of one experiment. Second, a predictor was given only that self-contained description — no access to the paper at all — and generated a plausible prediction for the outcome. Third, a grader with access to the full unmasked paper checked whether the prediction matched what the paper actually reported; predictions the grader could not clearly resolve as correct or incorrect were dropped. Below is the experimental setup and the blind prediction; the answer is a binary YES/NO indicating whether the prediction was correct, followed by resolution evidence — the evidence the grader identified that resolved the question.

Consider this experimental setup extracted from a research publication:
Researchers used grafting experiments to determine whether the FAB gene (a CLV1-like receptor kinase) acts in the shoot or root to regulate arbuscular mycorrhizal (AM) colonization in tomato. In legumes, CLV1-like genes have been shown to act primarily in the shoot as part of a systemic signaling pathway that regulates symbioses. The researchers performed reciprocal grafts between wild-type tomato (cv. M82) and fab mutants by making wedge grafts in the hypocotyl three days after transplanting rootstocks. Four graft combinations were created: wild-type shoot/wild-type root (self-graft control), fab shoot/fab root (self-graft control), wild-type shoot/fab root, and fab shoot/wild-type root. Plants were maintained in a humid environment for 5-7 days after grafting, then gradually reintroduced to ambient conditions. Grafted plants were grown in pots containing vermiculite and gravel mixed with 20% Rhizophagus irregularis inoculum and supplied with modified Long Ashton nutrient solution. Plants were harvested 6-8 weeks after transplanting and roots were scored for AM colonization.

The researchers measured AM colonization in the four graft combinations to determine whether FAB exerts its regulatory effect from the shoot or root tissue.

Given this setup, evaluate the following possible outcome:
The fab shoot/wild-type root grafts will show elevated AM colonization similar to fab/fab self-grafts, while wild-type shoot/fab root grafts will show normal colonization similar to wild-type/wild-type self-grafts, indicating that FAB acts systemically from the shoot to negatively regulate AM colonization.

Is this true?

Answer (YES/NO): NO